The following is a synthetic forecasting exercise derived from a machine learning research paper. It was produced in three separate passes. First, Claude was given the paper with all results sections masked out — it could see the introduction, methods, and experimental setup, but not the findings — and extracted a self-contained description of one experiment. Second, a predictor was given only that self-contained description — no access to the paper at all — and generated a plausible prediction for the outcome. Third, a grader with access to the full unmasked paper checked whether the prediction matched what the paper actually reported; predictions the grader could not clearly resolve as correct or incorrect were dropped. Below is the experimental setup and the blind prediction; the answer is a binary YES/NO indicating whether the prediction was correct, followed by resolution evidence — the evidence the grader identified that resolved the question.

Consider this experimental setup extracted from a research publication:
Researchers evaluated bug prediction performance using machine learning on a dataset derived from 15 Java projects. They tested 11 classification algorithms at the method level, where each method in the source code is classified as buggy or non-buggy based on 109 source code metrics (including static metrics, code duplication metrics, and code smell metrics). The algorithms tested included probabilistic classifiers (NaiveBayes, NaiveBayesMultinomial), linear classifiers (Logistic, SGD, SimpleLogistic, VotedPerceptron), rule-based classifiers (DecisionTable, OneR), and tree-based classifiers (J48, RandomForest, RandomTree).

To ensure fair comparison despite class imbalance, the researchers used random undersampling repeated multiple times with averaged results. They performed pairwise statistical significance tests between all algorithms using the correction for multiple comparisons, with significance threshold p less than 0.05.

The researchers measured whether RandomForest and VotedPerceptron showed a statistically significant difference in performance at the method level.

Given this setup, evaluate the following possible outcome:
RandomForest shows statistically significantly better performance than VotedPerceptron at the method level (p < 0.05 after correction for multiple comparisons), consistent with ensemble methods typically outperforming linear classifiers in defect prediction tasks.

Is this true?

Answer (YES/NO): YES